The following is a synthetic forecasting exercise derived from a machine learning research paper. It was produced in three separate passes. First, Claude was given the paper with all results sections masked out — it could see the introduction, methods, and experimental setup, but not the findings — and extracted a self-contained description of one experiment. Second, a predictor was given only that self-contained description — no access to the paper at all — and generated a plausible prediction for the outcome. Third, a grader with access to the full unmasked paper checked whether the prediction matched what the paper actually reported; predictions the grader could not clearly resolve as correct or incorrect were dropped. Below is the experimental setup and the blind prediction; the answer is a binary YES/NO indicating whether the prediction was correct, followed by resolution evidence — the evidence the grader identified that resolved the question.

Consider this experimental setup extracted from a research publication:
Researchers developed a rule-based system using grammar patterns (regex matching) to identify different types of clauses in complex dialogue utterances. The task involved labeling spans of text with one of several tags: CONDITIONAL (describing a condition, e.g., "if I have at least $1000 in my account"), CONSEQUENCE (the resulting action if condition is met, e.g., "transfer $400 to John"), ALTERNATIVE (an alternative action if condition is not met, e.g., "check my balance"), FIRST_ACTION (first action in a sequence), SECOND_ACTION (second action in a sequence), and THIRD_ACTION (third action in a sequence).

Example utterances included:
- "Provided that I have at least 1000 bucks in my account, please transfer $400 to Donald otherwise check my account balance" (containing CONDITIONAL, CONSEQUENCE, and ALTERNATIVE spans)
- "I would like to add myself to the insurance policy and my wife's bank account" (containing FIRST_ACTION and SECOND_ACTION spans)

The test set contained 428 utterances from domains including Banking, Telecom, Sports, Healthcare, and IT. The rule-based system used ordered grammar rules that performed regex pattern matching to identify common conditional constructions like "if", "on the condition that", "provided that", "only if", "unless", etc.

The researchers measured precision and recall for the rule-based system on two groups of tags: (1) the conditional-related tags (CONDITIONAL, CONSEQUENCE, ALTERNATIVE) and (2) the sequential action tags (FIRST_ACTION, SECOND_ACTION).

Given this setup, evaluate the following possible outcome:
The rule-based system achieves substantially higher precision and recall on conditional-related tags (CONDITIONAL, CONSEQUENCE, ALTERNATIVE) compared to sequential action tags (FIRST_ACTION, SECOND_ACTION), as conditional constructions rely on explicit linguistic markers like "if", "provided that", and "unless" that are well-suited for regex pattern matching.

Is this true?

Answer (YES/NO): NO